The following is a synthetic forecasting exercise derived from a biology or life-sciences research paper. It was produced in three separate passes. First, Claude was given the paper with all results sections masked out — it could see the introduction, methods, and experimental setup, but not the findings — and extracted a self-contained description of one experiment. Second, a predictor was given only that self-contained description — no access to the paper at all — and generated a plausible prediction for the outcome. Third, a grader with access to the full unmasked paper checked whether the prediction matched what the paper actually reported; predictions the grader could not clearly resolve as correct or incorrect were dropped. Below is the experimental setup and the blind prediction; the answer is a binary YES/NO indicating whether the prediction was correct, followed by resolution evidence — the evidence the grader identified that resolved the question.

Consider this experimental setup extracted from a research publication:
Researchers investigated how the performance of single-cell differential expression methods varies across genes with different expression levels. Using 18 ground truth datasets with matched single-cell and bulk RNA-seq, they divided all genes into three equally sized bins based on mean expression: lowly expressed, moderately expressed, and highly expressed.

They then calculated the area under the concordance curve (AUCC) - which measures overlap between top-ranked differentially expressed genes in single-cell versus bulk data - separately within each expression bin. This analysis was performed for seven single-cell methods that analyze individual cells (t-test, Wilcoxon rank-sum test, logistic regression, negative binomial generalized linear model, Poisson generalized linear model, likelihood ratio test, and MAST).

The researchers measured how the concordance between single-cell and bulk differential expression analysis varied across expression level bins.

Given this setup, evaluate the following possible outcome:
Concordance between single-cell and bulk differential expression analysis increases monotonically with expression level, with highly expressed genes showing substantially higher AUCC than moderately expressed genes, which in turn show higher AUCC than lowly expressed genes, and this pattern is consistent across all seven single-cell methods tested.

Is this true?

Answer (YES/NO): NO